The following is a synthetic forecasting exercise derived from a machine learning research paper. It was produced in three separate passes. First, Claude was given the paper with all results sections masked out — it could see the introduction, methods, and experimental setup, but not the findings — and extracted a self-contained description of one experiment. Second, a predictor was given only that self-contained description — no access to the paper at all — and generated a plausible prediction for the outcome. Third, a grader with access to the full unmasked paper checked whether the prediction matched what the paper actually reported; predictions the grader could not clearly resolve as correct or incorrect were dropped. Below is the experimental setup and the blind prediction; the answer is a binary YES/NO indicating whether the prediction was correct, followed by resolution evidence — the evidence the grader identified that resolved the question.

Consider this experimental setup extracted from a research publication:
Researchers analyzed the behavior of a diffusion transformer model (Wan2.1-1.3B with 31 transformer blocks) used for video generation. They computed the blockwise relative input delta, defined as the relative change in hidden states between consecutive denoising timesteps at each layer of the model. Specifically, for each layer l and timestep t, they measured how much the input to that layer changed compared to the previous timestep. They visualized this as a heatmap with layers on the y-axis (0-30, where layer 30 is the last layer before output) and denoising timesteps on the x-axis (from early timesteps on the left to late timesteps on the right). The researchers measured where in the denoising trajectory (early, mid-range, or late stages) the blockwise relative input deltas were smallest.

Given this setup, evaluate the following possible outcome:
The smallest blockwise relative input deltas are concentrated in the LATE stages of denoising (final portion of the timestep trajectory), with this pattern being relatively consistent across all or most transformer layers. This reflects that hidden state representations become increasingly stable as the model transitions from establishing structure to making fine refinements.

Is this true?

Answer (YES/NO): NO